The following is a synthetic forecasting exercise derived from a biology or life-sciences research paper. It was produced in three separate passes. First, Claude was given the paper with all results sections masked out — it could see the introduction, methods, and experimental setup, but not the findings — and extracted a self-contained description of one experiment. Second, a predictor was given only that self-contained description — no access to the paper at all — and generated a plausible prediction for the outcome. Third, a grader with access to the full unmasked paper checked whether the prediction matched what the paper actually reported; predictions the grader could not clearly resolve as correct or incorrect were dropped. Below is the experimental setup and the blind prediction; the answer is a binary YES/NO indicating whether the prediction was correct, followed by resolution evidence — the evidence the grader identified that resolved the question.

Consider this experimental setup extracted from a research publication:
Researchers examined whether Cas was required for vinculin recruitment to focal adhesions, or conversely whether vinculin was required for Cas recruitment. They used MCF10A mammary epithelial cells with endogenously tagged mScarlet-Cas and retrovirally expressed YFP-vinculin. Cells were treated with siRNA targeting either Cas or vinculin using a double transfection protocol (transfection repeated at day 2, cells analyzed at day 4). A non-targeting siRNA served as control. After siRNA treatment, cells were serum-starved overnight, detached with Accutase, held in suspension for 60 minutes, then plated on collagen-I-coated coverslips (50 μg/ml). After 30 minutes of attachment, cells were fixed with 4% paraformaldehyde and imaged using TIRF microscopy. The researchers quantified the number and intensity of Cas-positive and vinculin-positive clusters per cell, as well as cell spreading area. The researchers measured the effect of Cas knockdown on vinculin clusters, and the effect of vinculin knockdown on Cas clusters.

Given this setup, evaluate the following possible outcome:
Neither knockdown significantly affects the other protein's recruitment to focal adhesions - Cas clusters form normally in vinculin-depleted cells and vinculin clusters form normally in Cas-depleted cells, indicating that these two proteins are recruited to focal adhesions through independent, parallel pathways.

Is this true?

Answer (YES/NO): NO